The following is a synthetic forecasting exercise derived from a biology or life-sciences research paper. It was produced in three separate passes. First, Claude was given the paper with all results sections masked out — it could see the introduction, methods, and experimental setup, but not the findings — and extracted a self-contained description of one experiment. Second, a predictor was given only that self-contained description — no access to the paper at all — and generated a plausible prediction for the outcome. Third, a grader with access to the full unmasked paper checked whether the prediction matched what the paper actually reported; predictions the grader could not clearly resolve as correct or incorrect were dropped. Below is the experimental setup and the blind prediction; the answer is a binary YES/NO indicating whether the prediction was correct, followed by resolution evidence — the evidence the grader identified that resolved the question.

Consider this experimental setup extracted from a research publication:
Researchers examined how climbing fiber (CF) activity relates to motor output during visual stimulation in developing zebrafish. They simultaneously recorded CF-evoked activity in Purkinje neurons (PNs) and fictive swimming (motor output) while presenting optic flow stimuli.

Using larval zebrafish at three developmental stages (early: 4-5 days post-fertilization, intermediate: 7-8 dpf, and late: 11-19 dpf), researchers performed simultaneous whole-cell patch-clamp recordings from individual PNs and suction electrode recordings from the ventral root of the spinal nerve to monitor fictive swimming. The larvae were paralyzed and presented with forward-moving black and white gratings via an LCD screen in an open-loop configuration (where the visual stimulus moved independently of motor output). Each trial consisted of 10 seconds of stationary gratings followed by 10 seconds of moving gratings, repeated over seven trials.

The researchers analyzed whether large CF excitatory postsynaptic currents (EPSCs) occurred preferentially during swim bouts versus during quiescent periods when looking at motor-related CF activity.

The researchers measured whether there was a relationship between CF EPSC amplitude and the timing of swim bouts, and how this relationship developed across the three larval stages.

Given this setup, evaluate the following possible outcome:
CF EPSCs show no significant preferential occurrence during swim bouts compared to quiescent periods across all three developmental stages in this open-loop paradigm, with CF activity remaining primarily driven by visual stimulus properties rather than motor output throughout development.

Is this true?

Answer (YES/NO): NO